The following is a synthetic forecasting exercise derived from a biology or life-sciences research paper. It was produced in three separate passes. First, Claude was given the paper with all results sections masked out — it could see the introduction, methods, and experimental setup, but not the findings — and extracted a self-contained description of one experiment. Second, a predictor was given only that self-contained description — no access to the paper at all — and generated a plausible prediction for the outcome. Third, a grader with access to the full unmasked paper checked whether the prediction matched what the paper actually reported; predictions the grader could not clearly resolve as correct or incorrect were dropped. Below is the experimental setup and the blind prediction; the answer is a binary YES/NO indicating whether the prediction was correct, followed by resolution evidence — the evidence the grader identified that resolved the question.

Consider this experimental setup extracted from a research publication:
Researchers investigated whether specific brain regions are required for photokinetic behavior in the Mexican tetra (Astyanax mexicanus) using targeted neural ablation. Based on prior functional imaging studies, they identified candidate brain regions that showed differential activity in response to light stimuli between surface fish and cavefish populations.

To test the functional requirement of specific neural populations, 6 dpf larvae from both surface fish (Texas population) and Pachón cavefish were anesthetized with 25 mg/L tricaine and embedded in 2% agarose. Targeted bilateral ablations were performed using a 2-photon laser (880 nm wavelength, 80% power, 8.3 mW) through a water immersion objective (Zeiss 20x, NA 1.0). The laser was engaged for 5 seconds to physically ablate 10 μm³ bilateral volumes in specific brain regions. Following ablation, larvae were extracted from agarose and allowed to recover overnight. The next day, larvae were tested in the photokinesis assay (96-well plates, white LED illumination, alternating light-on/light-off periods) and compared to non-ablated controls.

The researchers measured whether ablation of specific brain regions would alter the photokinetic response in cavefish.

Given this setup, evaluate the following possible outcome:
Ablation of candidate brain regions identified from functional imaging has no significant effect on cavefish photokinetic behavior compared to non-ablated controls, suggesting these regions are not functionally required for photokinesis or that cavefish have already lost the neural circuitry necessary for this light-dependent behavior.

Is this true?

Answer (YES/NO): NO